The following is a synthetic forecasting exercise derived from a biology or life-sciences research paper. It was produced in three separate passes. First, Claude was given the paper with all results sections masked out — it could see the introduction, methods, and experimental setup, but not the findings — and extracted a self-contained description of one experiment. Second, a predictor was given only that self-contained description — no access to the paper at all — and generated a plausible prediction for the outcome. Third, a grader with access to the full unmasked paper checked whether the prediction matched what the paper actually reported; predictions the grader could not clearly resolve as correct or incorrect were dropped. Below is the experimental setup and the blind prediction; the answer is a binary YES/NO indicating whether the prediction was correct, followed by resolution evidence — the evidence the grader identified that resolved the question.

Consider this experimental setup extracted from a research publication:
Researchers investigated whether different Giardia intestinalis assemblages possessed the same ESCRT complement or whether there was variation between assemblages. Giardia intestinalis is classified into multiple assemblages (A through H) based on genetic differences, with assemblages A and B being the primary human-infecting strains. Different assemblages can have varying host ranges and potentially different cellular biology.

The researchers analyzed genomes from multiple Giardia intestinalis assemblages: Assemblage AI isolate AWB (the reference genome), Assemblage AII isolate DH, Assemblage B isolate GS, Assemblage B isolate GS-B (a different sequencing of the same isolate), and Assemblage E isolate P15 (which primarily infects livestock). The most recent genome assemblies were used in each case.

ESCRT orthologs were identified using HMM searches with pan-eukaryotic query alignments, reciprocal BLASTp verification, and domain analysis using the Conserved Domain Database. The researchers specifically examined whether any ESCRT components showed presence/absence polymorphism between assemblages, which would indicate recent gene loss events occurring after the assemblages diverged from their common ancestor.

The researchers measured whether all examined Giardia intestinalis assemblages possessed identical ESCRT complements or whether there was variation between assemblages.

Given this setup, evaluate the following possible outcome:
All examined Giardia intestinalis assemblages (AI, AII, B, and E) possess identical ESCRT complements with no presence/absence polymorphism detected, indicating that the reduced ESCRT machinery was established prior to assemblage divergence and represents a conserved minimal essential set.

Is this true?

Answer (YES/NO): NO